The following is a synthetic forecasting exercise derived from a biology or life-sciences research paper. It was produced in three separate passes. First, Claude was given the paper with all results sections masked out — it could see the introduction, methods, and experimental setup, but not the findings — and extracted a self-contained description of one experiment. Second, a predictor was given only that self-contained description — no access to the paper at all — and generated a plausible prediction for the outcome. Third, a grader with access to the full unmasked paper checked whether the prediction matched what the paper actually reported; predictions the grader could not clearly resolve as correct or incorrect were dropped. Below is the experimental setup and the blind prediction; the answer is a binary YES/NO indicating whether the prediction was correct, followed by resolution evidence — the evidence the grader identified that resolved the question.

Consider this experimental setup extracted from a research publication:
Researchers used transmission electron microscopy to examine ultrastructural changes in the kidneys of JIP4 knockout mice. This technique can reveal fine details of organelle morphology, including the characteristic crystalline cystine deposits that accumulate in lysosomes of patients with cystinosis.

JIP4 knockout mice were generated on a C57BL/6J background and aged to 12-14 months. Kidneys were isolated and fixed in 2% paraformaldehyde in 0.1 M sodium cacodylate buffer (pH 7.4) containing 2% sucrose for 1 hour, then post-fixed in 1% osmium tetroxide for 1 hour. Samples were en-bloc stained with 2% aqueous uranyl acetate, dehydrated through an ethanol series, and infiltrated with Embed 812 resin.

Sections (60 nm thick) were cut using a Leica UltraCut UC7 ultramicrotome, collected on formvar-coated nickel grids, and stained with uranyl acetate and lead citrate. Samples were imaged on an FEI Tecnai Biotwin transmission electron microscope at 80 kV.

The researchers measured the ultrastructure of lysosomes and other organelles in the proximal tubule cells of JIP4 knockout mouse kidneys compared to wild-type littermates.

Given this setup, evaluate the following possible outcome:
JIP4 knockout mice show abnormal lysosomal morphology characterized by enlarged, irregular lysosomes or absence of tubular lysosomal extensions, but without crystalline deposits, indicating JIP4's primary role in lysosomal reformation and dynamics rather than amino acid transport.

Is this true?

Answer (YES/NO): NO